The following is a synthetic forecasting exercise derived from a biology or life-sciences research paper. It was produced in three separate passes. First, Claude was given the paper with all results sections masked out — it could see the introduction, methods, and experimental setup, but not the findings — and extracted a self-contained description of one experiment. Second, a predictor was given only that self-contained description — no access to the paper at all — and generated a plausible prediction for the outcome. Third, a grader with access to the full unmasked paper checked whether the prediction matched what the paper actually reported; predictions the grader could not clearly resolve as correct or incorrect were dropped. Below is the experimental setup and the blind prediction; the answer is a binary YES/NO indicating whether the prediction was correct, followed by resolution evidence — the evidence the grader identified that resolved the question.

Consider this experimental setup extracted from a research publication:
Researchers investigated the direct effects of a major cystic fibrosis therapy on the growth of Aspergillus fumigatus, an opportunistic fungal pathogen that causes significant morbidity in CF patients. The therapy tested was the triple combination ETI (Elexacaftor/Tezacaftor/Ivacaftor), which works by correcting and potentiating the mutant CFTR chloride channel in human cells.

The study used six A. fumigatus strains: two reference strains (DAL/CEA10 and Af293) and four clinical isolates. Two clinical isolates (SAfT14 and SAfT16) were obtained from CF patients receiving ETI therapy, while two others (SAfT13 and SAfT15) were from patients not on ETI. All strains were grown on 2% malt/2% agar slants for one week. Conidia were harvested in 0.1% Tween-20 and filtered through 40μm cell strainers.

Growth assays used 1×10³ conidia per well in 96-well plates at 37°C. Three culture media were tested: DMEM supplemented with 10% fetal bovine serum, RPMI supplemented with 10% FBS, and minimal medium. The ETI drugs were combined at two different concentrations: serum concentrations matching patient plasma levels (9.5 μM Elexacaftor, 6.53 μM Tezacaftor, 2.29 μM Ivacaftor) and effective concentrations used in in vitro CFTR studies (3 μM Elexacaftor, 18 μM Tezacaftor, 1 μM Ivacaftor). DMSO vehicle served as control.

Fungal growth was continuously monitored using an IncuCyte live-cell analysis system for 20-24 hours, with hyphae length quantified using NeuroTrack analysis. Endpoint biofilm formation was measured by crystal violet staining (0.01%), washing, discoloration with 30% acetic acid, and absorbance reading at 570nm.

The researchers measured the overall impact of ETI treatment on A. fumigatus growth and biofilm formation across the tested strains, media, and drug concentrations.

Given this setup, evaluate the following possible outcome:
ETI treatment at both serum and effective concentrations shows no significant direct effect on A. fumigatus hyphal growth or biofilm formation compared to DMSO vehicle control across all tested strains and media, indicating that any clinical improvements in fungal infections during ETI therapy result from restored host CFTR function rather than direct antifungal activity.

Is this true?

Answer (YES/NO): YES